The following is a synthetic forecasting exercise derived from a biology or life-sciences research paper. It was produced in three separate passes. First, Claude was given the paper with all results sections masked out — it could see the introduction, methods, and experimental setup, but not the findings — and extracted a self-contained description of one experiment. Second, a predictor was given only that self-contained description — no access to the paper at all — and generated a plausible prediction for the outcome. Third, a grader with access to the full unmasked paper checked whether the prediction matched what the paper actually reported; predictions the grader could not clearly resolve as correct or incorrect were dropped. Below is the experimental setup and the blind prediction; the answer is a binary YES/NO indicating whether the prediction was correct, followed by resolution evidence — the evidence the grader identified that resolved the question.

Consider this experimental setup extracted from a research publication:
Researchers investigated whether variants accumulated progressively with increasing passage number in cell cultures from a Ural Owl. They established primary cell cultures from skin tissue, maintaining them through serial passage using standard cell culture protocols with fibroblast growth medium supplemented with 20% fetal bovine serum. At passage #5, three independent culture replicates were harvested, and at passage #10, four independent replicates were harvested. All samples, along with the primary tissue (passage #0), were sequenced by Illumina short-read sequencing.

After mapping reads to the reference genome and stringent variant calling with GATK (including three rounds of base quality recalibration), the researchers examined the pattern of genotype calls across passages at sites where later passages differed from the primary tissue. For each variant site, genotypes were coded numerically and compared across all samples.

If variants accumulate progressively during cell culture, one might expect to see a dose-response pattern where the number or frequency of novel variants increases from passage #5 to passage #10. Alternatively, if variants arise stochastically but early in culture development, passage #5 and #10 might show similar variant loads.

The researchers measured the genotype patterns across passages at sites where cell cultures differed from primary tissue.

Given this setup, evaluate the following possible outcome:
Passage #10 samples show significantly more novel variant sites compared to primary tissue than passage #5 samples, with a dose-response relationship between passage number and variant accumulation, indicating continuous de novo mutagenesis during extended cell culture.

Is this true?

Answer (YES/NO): NO